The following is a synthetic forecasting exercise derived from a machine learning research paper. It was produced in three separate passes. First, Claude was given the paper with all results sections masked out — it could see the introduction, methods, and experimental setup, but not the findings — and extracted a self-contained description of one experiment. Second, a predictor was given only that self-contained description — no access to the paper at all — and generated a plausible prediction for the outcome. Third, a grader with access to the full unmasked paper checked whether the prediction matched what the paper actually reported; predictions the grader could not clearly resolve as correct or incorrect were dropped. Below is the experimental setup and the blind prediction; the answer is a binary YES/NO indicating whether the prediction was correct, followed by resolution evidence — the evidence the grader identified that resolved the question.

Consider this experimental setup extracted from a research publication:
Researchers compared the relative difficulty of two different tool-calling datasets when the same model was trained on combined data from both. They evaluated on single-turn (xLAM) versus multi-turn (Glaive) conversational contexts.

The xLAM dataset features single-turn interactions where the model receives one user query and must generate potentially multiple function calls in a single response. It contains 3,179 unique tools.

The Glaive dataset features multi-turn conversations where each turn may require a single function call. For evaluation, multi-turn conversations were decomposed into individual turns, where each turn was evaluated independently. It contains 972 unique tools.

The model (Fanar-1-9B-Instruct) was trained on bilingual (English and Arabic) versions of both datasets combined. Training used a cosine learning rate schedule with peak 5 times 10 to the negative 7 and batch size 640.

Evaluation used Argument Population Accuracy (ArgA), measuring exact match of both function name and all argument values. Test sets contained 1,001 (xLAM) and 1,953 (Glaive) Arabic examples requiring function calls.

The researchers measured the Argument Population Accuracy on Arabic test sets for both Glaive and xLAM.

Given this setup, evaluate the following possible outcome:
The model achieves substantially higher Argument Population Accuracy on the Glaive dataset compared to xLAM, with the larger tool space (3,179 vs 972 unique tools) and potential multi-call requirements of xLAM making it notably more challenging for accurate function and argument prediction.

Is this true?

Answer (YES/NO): NO